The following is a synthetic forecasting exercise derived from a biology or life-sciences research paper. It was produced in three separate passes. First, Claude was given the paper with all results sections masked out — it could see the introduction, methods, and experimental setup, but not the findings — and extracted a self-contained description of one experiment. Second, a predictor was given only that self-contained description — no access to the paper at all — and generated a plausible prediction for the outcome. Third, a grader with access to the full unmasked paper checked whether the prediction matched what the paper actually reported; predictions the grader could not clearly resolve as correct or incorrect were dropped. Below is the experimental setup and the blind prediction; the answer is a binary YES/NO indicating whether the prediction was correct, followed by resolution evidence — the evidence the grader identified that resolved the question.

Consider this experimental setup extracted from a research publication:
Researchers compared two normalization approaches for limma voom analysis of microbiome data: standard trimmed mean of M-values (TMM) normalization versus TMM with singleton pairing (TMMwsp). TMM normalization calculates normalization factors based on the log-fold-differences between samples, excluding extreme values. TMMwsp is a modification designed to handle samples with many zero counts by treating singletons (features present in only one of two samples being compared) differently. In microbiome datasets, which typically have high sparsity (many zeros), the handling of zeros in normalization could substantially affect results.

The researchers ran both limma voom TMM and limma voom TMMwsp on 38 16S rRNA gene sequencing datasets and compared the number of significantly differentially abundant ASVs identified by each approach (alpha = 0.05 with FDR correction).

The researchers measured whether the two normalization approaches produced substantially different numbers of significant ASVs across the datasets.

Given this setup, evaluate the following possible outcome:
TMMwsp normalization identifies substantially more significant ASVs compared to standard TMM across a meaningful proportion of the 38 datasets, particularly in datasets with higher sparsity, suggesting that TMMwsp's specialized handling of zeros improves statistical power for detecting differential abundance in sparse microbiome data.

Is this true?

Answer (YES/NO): NO